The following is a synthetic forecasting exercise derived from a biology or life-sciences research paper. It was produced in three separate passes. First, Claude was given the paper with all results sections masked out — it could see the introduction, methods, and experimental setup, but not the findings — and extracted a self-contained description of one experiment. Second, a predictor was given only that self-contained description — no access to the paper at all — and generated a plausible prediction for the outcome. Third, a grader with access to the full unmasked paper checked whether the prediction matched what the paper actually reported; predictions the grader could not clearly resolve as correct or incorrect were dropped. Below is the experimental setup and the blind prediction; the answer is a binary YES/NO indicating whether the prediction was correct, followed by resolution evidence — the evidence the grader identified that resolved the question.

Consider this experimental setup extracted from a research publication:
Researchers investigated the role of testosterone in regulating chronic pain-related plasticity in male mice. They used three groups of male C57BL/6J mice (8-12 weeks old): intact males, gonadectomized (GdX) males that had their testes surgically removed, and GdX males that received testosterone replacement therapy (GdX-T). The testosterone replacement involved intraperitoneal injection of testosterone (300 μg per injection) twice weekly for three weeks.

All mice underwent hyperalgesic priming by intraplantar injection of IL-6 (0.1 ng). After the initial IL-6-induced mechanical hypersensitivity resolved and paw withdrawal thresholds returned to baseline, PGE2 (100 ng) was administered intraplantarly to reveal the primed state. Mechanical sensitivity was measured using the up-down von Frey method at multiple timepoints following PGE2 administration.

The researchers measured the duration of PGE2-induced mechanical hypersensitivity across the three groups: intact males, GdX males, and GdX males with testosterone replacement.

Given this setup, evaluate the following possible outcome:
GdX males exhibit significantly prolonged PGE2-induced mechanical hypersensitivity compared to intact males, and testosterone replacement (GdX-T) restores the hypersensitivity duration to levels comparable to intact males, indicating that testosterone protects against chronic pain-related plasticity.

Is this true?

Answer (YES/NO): YES